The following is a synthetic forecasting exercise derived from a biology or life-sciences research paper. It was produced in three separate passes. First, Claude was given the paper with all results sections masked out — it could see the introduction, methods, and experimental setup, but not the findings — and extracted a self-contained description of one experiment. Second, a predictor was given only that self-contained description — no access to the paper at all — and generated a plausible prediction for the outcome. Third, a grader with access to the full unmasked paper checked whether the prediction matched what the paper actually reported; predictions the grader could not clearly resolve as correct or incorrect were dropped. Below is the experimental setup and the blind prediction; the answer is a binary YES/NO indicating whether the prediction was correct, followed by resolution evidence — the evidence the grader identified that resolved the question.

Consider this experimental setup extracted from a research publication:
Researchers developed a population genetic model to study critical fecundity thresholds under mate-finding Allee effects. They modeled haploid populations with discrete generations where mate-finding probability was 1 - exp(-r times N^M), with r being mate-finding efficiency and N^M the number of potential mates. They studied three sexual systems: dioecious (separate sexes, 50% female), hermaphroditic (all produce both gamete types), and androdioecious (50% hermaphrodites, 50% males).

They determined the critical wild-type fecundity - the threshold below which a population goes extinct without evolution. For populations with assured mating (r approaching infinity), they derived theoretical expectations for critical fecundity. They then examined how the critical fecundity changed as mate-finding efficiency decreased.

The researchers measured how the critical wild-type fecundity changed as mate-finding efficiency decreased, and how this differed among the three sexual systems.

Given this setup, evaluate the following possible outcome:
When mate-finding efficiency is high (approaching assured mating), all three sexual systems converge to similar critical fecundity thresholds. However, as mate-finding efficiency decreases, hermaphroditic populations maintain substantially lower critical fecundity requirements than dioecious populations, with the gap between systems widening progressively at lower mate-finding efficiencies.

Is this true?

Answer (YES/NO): YES